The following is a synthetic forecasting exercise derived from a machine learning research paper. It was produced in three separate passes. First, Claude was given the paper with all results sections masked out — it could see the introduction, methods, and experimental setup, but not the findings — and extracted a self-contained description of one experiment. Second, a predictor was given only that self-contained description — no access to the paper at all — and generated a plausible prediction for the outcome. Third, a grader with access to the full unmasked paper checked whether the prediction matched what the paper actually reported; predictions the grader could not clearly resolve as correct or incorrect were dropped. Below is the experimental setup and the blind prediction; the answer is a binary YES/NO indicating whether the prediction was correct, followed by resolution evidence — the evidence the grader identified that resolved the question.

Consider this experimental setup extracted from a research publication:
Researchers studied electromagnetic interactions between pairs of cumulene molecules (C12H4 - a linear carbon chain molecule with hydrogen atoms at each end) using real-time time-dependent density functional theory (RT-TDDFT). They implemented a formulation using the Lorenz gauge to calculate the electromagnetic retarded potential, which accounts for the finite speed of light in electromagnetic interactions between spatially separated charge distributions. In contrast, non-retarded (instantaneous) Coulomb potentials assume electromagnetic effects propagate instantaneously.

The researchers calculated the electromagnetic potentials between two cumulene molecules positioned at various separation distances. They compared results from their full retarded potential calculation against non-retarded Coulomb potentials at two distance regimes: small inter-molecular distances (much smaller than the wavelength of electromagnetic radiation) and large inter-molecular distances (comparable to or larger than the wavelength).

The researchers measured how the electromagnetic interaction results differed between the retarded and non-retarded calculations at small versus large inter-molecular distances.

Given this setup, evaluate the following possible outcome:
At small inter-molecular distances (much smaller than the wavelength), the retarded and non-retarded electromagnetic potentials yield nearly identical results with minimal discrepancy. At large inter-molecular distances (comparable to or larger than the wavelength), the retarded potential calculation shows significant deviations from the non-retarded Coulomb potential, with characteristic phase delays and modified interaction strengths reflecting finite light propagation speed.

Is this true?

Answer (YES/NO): YES